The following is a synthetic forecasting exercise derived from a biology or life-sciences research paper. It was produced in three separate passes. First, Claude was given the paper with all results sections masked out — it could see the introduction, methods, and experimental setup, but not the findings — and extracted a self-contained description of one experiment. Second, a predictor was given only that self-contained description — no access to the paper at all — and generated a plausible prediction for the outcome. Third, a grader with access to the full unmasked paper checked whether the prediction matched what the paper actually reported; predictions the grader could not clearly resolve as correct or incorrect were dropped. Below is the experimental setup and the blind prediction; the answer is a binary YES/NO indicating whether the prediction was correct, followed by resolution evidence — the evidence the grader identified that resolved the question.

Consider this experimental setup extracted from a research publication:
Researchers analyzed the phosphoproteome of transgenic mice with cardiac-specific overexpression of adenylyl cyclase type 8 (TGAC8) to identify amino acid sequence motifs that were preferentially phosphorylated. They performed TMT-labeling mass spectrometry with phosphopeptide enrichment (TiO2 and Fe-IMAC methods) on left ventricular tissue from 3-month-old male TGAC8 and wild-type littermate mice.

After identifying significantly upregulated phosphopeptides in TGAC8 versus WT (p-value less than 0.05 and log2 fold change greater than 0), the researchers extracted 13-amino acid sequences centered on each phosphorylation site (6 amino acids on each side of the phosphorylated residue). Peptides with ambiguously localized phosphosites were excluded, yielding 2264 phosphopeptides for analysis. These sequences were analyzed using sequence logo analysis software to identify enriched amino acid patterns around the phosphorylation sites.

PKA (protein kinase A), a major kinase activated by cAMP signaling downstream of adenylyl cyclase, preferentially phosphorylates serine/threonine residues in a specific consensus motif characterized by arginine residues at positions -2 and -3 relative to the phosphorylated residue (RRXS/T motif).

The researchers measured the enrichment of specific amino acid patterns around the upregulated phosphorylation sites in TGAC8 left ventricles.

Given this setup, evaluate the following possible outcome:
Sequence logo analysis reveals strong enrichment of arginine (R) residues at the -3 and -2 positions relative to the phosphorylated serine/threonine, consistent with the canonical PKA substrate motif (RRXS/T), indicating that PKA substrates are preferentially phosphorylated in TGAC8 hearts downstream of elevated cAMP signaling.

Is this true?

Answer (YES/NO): YES